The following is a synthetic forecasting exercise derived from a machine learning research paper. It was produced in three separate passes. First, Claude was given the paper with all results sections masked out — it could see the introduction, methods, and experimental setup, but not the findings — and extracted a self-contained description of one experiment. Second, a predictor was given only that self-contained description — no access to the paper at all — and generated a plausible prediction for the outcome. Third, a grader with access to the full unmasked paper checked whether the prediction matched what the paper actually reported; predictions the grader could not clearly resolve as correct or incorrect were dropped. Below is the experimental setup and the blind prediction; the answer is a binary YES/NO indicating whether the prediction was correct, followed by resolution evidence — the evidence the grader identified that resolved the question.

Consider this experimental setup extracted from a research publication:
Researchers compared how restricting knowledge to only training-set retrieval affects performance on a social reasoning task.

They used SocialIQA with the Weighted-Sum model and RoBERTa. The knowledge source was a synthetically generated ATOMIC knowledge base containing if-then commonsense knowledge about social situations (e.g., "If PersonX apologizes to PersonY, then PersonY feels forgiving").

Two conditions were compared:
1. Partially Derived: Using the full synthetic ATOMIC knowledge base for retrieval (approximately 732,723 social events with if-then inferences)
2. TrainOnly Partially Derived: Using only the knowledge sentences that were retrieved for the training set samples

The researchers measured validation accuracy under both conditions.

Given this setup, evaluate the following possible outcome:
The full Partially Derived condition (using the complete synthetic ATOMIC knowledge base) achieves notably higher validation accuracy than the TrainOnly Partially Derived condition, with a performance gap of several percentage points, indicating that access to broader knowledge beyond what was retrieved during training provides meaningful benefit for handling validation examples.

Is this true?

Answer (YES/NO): NO